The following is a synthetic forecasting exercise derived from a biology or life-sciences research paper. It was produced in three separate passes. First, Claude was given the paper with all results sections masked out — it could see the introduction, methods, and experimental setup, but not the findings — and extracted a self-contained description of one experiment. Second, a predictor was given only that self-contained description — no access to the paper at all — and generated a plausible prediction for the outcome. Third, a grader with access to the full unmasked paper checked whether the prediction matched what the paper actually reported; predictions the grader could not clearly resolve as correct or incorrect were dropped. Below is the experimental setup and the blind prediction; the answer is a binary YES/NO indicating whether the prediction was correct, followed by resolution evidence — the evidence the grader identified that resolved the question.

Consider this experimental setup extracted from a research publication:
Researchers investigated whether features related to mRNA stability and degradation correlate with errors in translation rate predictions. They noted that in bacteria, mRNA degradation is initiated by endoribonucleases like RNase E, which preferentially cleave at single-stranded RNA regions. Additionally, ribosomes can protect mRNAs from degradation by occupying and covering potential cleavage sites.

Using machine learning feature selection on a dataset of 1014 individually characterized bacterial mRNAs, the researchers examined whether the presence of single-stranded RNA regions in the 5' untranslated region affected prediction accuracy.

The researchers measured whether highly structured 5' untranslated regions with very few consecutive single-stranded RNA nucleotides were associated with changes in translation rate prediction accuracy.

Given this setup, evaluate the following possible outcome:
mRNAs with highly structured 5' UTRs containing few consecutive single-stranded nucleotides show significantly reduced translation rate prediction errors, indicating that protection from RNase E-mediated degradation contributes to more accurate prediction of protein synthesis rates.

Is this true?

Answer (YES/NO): NO